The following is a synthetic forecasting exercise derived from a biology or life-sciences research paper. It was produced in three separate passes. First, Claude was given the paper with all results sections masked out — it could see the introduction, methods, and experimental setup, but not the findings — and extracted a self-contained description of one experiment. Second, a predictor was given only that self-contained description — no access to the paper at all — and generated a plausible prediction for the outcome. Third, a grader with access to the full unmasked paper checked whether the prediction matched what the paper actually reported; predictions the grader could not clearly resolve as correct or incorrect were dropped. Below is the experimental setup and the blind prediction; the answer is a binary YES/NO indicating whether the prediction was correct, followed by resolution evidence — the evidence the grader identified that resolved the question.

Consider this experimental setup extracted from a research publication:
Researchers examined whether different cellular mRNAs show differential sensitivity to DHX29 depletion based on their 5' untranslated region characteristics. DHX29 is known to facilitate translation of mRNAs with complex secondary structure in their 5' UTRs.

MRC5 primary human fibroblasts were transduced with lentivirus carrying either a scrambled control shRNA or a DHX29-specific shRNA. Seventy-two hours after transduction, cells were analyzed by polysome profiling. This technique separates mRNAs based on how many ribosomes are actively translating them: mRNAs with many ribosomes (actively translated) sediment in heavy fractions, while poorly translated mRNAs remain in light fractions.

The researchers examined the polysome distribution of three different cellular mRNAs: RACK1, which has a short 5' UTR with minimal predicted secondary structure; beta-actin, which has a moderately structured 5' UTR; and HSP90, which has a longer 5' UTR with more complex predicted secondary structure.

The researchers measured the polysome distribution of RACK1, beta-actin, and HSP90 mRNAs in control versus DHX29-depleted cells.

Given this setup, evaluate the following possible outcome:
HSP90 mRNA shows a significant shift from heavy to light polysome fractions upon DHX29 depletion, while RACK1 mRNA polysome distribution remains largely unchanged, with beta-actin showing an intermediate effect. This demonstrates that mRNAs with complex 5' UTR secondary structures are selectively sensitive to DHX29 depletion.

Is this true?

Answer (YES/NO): NO